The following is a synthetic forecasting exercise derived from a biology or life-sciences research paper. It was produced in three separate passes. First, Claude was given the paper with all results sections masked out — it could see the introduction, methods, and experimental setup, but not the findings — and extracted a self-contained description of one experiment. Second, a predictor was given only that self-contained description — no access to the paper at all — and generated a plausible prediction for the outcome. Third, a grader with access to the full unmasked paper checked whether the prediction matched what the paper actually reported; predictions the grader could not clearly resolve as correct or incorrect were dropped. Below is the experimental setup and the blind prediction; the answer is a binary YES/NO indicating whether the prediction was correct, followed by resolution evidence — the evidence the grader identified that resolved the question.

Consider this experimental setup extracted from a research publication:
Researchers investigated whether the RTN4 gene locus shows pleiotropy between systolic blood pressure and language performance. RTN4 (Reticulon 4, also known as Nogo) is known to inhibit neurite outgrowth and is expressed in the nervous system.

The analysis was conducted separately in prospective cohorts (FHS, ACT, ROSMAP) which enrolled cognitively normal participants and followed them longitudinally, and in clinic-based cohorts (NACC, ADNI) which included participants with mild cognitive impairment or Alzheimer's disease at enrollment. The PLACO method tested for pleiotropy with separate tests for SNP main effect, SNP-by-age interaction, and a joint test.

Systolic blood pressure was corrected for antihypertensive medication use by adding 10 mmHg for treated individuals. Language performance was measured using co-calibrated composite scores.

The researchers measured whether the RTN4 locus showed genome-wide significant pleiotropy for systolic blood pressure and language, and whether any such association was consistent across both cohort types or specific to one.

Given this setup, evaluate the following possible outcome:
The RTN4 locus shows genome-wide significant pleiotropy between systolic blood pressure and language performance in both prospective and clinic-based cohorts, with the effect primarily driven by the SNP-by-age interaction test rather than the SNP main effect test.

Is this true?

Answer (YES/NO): NO